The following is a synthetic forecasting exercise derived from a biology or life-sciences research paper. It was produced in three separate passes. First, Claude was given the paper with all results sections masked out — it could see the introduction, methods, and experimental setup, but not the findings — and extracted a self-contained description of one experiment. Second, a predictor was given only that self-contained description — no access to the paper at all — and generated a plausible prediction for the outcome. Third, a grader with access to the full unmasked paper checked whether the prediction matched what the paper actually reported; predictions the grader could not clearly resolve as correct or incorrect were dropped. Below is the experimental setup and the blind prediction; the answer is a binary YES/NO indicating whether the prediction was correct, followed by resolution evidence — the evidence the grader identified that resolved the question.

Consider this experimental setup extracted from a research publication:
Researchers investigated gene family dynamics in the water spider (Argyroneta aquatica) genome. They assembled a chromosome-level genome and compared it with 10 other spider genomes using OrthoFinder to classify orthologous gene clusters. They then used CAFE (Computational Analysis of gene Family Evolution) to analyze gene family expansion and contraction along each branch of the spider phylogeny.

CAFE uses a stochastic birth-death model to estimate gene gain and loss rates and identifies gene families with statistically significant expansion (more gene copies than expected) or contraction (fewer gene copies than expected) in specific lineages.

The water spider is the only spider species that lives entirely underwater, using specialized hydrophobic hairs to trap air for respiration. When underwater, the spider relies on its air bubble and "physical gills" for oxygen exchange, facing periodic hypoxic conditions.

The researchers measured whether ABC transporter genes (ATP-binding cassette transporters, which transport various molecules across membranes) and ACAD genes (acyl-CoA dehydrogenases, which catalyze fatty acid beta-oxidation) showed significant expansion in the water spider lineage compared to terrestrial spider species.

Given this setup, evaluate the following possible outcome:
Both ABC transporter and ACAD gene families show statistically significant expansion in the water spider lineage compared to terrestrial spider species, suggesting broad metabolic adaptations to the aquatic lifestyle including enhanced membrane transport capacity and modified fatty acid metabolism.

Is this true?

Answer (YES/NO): YES